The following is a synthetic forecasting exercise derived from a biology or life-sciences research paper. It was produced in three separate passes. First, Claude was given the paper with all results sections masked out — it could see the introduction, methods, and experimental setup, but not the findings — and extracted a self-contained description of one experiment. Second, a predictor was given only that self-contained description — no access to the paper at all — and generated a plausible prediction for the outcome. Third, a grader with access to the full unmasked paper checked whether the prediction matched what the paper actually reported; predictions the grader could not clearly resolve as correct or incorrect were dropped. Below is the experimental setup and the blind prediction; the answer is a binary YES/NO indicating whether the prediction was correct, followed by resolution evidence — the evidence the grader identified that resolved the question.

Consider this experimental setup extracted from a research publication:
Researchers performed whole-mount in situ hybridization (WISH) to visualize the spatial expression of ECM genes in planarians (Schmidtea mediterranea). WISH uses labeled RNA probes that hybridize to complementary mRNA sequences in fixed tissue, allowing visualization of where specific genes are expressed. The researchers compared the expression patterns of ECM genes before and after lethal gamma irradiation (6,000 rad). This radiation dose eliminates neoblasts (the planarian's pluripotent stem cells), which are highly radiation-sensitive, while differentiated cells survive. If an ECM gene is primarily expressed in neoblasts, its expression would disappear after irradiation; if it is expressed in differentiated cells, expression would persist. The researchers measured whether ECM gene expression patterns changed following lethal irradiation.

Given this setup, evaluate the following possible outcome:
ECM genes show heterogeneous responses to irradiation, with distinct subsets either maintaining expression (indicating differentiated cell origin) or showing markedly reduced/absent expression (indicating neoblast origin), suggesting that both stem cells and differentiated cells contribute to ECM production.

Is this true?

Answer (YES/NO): NO